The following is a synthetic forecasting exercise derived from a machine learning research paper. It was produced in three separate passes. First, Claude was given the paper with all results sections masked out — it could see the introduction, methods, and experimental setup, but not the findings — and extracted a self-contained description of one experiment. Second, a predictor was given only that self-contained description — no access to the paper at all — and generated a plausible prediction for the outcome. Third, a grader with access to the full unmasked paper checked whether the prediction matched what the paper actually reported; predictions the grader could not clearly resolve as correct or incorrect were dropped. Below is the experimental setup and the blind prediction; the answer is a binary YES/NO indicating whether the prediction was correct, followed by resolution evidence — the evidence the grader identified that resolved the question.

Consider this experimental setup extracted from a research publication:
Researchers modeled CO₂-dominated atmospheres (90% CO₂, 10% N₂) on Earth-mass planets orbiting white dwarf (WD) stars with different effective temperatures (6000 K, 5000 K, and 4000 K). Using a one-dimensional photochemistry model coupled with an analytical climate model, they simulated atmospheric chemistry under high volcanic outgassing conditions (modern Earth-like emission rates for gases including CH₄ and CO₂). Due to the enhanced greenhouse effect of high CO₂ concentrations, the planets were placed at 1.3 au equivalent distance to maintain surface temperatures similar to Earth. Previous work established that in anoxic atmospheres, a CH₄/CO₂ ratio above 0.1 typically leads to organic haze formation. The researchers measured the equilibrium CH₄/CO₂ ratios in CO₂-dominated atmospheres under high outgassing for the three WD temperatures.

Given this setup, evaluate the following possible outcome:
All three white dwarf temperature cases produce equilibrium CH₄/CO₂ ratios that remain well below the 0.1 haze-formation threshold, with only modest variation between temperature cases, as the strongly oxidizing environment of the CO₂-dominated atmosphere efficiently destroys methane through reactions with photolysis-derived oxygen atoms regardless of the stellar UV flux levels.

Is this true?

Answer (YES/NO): NO